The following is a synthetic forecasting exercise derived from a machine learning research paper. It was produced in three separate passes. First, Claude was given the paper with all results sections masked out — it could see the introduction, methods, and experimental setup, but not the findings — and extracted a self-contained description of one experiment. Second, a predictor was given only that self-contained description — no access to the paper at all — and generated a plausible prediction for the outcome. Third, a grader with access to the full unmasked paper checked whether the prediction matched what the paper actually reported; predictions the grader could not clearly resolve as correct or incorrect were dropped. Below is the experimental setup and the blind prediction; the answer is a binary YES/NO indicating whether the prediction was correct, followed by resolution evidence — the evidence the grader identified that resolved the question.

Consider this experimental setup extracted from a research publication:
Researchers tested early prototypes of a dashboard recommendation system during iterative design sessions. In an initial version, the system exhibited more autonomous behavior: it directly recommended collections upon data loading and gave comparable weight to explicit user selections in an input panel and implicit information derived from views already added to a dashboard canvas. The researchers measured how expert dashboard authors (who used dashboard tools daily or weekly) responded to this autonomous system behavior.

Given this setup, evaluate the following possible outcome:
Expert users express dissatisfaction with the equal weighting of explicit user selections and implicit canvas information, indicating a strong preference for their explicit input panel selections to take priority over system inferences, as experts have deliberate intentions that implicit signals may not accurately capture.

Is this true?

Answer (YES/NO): YES